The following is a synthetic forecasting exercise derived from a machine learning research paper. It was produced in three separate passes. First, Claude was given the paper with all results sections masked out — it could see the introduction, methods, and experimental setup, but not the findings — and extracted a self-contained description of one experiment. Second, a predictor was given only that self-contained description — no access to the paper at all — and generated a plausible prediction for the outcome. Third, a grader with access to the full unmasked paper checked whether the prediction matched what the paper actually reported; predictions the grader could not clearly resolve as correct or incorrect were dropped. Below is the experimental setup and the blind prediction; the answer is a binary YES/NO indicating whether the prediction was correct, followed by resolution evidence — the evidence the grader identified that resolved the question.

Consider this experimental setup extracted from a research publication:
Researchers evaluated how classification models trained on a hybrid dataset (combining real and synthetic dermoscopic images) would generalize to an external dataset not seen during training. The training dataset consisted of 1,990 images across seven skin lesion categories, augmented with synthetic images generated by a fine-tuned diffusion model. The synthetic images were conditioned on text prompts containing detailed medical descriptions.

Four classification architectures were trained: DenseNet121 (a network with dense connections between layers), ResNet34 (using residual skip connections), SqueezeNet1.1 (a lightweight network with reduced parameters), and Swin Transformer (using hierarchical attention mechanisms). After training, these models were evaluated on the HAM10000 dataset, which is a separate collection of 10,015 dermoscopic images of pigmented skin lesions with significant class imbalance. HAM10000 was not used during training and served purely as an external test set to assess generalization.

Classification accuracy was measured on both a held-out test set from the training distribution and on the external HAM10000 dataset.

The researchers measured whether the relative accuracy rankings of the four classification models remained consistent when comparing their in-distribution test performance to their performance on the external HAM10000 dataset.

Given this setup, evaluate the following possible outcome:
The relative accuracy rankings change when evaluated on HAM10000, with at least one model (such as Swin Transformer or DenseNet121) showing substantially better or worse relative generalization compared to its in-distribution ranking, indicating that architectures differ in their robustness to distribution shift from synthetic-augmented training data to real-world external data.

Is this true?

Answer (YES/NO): YES